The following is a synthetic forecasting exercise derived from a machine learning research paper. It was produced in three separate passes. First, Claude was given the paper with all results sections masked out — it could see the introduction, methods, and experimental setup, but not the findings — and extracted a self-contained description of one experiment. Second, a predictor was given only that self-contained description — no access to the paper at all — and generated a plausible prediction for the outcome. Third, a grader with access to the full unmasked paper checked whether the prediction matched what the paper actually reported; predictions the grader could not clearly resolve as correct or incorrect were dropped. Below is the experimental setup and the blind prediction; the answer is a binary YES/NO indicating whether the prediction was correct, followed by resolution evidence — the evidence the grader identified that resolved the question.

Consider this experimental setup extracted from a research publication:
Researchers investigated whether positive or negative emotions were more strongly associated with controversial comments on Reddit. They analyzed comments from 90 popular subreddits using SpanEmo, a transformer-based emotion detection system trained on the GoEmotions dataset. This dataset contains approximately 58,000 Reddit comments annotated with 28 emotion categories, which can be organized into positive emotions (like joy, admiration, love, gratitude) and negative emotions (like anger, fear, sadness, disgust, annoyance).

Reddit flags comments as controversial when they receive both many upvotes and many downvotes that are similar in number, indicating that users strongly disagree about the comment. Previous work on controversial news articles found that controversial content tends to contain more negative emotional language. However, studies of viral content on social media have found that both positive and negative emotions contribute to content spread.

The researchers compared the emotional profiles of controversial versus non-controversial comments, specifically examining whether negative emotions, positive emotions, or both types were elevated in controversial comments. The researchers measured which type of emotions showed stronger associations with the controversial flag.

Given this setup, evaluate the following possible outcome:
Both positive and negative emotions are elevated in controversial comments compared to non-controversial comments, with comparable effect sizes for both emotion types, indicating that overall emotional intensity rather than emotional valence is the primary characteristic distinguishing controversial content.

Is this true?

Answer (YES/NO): NO